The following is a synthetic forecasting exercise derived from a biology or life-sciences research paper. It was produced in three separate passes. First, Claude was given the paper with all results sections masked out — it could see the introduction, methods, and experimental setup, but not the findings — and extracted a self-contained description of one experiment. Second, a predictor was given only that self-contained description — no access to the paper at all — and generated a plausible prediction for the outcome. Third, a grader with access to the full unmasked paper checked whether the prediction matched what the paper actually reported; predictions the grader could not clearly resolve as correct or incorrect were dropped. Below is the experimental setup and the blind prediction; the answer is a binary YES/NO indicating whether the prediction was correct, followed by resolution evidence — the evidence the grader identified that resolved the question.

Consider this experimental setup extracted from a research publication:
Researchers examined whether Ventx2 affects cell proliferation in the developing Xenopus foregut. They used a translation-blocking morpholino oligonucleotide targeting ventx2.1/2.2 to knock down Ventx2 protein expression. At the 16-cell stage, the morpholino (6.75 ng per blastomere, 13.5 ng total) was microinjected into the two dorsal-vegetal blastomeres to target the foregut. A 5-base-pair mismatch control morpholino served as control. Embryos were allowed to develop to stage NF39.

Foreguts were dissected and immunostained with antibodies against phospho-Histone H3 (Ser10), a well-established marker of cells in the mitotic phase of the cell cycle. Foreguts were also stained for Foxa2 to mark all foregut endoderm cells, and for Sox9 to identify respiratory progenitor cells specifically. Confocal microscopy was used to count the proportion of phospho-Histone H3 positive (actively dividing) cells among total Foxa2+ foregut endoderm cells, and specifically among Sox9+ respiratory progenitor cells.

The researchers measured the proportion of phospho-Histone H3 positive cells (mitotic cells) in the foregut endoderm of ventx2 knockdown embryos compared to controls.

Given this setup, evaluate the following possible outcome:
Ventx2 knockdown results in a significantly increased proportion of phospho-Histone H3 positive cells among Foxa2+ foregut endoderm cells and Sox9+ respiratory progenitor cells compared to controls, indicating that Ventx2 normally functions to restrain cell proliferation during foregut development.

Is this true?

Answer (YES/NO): YES